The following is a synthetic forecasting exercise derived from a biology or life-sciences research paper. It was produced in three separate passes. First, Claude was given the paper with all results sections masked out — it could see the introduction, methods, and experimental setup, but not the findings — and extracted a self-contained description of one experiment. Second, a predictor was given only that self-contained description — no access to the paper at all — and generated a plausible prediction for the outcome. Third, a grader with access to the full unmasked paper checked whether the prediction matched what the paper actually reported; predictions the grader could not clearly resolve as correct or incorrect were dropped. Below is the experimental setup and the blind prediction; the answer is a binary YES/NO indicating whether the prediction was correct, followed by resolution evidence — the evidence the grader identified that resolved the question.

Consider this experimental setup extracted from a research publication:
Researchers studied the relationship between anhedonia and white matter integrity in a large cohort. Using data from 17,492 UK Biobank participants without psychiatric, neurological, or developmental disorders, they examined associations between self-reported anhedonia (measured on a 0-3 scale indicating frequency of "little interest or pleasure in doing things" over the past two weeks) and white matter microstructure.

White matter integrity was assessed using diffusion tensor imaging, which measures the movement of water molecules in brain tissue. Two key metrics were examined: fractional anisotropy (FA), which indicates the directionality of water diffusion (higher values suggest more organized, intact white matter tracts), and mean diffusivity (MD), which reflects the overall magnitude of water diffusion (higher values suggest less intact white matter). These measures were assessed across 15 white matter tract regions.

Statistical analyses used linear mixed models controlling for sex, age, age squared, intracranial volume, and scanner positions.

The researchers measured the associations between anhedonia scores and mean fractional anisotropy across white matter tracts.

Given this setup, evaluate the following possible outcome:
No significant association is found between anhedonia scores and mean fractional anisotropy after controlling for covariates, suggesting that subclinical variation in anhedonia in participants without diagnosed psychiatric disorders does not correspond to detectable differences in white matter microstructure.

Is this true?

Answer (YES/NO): YES